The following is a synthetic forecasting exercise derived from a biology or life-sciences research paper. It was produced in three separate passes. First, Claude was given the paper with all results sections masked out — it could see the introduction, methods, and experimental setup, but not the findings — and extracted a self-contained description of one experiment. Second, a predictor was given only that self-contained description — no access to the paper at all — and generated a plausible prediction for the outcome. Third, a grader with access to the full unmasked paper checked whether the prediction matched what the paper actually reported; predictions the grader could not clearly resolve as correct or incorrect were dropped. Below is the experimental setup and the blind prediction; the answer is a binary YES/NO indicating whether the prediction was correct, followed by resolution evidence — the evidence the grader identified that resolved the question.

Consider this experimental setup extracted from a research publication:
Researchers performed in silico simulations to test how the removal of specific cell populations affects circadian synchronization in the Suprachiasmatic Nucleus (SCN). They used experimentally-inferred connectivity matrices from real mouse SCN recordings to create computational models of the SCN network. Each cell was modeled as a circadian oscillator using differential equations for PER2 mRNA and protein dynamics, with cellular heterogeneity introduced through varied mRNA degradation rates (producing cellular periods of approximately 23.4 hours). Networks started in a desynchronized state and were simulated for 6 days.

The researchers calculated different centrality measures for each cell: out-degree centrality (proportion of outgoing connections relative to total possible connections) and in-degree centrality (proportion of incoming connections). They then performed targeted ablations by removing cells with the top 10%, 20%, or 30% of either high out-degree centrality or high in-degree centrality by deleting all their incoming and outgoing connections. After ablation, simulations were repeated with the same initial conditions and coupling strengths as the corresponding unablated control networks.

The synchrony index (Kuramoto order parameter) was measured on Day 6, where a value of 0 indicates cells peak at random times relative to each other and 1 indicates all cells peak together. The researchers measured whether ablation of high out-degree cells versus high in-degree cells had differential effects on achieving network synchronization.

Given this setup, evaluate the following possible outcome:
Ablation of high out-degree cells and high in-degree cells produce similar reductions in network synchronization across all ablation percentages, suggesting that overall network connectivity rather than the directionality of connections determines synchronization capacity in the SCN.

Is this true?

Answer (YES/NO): NO